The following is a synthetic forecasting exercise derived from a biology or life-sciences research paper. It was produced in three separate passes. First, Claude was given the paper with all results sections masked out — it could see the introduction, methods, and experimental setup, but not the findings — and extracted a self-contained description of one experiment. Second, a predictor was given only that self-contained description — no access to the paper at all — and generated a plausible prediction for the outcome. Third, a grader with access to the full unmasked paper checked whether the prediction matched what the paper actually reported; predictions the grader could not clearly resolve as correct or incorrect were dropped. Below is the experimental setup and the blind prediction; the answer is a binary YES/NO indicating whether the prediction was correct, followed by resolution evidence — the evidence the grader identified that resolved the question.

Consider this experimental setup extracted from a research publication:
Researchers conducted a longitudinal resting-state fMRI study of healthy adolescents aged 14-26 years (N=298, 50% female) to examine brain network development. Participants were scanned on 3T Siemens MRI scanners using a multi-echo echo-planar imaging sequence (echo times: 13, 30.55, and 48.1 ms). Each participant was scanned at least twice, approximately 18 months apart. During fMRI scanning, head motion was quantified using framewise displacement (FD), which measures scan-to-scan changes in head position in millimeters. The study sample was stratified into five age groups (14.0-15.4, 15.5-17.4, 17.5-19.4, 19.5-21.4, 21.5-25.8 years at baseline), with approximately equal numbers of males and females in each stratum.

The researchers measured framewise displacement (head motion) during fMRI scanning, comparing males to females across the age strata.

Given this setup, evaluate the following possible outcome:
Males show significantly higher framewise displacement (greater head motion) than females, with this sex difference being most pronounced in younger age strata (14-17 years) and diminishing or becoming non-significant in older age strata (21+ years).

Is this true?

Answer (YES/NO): YES